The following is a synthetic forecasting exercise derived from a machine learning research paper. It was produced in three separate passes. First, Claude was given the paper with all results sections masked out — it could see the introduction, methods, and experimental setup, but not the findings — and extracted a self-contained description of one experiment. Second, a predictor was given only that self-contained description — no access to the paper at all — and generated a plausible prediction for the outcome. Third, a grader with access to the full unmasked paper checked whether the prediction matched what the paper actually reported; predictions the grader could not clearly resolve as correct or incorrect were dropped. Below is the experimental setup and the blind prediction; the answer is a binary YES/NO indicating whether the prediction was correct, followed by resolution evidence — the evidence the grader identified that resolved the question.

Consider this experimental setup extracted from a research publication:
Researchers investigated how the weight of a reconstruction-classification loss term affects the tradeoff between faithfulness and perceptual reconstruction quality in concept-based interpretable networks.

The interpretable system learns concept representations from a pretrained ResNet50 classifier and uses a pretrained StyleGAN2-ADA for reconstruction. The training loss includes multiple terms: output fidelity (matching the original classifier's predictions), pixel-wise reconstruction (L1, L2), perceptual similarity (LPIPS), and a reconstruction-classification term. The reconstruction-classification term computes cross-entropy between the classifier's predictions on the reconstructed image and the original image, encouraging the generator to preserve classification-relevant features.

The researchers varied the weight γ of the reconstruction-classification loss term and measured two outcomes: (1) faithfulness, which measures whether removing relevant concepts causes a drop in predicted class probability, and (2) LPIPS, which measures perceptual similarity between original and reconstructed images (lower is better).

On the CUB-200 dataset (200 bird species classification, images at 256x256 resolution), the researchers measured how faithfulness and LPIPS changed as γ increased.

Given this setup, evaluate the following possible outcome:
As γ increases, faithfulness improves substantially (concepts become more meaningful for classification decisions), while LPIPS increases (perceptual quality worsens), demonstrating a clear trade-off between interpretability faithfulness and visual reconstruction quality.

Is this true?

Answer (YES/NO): YES